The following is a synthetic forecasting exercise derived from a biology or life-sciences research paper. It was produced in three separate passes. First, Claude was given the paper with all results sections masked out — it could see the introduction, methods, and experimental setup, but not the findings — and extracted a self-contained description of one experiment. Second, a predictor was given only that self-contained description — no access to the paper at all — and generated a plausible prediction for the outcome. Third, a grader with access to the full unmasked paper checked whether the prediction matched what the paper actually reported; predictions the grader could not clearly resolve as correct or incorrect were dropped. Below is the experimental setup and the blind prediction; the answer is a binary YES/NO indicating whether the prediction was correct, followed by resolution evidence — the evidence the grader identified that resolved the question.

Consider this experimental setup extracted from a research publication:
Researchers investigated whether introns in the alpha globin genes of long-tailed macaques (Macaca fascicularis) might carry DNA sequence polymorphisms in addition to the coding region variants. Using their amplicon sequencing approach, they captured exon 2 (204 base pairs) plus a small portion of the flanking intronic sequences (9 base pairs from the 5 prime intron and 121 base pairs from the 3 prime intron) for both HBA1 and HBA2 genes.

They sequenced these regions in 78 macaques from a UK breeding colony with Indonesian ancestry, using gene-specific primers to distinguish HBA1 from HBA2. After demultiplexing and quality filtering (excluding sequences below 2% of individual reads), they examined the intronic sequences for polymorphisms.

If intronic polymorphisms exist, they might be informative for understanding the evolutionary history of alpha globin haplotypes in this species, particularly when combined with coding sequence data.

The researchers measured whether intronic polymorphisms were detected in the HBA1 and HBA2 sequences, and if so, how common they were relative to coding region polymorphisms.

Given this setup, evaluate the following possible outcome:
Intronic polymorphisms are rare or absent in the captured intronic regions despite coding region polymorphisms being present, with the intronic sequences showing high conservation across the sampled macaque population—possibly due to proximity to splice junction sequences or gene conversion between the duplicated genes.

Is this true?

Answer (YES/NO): YES